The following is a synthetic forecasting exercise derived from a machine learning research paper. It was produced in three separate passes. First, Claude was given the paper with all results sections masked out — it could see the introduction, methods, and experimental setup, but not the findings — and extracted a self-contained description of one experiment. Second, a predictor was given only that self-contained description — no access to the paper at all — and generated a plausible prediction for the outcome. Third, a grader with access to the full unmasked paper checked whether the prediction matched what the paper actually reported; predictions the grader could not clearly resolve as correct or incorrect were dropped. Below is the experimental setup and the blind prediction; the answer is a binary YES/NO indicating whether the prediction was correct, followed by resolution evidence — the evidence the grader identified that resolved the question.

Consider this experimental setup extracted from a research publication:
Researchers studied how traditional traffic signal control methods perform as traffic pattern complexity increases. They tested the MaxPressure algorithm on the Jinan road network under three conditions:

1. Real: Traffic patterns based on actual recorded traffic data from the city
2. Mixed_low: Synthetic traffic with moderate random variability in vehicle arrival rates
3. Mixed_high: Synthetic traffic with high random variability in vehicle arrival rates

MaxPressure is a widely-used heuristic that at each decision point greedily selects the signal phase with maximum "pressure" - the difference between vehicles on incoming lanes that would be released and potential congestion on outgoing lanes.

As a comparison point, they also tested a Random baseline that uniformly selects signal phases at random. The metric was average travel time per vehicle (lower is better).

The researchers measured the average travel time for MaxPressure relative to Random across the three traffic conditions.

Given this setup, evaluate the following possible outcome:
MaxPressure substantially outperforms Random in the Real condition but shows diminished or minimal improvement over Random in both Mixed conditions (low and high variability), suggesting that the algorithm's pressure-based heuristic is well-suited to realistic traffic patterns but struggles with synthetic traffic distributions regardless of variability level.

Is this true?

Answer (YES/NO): NO